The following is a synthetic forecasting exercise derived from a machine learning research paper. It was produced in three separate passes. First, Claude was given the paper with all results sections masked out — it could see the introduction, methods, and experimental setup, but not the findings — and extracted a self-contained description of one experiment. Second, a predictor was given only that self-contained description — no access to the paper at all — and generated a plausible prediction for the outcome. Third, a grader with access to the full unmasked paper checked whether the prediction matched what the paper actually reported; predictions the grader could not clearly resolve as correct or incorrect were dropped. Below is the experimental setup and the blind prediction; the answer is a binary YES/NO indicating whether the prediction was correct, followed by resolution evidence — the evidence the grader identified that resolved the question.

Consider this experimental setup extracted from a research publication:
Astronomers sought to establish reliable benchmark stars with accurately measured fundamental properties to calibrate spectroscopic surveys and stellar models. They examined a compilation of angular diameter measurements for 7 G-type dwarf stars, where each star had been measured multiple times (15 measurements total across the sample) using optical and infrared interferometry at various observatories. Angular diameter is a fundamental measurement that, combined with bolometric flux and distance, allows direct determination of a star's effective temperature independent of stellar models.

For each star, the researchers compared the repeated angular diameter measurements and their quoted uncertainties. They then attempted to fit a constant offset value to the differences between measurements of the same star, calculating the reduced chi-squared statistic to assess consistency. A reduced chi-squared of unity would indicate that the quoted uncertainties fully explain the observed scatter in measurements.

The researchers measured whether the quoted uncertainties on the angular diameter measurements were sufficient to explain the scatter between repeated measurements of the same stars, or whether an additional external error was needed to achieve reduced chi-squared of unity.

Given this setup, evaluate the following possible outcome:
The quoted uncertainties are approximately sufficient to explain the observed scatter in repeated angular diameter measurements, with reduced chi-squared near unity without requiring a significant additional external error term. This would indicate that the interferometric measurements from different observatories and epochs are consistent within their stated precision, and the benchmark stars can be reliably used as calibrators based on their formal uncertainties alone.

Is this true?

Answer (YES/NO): NO